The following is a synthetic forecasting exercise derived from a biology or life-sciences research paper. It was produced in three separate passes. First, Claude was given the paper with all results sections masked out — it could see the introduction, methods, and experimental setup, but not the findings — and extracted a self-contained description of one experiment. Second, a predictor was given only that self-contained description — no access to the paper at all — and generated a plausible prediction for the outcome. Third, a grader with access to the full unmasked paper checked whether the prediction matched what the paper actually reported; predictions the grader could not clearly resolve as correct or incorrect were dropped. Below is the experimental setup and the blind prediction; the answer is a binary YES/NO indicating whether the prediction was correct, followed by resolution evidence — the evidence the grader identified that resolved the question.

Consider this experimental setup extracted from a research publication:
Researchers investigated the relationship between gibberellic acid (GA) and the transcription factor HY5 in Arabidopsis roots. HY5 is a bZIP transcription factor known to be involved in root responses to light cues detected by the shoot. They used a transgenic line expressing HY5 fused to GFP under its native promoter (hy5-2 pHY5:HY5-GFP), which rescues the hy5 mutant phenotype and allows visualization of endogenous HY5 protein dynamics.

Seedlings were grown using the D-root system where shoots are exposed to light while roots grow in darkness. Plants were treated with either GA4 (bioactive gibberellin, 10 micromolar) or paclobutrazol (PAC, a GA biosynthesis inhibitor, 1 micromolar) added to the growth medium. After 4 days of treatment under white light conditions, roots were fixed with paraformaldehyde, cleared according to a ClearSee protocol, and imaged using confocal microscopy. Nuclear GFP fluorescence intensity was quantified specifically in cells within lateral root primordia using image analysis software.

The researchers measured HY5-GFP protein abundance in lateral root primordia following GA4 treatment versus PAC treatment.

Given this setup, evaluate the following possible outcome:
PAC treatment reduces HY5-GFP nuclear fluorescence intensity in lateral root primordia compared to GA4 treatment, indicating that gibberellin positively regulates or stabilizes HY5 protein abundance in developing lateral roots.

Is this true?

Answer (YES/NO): NO